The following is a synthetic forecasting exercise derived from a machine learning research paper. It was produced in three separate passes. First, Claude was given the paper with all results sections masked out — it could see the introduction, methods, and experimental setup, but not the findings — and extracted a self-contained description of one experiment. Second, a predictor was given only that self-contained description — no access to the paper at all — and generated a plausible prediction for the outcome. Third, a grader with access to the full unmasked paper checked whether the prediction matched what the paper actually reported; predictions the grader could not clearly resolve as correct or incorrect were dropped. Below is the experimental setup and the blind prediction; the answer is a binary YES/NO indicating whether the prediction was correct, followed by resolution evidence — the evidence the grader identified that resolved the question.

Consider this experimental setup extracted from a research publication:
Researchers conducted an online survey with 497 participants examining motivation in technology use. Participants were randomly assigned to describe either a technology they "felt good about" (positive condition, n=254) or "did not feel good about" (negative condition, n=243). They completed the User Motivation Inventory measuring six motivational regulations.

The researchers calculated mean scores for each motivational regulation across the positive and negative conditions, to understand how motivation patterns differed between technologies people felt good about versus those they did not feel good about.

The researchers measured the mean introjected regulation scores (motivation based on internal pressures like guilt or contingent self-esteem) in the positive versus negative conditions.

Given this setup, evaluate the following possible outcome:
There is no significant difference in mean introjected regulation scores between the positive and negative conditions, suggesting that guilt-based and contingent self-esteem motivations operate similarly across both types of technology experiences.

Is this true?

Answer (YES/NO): YES